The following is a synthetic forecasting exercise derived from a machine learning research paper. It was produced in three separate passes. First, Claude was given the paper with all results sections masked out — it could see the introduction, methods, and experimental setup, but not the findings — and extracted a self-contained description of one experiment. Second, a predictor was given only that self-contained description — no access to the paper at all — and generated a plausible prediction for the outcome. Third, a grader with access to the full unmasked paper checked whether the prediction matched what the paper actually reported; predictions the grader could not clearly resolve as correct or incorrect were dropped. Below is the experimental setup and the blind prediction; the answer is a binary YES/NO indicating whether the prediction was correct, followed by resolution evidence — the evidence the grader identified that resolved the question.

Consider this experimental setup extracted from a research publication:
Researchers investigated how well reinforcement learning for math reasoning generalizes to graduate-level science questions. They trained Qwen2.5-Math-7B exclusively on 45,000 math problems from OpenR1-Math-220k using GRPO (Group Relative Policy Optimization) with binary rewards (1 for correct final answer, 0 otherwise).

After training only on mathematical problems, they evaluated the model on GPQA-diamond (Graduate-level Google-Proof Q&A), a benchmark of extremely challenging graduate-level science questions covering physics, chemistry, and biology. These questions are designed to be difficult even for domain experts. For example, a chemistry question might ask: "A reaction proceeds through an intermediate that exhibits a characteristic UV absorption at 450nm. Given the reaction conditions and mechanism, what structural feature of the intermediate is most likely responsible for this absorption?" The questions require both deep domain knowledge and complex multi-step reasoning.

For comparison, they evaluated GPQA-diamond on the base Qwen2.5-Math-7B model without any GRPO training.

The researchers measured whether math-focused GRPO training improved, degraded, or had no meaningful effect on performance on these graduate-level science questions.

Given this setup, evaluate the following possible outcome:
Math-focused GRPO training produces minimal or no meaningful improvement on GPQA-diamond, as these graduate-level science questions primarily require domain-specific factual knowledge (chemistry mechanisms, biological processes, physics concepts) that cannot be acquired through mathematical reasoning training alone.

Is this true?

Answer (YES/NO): NO